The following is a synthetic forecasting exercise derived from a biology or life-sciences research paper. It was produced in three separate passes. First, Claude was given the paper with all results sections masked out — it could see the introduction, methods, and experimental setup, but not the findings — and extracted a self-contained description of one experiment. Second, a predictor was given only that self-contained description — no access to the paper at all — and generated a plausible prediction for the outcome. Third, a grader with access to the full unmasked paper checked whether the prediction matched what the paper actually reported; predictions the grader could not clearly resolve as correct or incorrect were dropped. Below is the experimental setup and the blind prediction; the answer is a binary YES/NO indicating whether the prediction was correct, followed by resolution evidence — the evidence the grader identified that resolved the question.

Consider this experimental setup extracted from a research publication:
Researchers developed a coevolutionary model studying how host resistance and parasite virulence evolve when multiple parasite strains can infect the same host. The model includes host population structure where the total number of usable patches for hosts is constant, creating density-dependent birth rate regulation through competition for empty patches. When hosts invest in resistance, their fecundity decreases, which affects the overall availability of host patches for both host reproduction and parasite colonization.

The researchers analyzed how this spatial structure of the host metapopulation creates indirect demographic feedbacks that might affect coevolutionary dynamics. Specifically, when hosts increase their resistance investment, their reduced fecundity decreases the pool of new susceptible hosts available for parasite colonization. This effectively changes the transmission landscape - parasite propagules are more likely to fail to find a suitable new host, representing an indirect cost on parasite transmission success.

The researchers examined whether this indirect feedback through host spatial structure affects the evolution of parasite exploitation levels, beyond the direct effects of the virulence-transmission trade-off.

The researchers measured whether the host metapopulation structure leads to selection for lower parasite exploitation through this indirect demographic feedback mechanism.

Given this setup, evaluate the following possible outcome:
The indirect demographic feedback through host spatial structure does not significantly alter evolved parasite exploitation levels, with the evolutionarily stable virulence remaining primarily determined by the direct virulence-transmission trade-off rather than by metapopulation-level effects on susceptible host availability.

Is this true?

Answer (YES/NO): NO